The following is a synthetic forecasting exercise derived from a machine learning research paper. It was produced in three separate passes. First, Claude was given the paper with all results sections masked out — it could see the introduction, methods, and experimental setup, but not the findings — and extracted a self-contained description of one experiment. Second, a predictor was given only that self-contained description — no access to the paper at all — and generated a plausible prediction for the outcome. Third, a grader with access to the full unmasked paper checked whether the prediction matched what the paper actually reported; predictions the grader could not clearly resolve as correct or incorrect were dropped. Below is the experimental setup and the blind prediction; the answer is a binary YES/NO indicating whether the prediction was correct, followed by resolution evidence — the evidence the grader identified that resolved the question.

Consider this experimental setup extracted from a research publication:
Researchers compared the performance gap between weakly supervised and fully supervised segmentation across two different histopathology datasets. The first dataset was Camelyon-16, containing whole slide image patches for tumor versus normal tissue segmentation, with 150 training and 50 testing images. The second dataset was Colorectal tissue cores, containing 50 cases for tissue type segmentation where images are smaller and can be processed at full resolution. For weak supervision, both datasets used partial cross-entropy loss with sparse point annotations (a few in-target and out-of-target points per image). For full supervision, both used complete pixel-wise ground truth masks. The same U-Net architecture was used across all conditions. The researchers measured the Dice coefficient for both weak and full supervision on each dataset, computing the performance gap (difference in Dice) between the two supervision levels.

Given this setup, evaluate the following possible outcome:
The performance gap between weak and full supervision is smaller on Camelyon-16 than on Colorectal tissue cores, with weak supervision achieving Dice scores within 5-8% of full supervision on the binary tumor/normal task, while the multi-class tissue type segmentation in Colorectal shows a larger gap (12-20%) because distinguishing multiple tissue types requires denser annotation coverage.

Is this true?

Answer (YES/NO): NO